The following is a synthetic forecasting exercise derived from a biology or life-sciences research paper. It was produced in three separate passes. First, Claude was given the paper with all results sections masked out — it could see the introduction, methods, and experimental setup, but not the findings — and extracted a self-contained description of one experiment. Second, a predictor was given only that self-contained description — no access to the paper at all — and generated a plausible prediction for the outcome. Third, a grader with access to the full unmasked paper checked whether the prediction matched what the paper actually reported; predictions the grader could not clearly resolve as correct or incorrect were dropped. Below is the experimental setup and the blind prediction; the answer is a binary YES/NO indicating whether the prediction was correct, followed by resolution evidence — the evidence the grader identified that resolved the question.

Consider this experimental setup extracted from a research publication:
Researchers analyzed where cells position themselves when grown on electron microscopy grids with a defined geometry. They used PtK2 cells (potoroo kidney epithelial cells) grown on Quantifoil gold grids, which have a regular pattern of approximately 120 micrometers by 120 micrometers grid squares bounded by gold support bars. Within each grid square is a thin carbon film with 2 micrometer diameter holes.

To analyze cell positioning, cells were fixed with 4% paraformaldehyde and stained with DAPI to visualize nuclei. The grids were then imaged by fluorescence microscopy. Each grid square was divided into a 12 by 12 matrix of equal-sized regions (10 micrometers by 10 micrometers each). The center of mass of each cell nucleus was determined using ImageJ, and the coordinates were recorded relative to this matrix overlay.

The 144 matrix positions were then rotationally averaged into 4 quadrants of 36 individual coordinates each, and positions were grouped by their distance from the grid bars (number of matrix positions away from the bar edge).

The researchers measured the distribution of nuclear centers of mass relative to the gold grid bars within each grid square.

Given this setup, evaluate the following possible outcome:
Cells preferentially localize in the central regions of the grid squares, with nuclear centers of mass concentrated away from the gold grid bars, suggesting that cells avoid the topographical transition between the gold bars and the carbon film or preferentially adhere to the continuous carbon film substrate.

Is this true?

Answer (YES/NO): NO